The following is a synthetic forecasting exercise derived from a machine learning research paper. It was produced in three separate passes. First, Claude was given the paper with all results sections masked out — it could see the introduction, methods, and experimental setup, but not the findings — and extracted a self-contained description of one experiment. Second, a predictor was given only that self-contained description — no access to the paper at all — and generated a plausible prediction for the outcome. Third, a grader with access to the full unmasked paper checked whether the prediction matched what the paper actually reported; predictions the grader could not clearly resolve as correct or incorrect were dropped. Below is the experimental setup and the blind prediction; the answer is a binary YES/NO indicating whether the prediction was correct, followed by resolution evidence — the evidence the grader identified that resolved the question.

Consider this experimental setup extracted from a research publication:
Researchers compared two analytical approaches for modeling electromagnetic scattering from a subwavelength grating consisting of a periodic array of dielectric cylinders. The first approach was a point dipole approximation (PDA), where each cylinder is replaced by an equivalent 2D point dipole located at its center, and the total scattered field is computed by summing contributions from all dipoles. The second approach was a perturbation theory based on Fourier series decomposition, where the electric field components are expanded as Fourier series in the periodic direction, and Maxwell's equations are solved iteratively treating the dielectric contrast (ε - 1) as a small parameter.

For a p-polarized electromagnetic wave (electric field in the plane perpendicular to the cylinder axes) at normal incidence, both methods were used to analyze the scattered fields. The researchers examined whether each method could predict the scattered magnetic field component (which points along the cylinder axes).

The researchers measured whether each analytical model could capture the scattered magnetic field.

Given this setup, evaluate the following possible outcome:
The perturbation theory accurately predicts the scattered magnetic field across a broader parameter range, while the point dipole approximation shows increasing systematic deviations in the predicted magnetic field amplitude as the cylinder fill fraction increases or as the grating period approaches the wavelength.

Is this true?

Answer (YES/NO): NO